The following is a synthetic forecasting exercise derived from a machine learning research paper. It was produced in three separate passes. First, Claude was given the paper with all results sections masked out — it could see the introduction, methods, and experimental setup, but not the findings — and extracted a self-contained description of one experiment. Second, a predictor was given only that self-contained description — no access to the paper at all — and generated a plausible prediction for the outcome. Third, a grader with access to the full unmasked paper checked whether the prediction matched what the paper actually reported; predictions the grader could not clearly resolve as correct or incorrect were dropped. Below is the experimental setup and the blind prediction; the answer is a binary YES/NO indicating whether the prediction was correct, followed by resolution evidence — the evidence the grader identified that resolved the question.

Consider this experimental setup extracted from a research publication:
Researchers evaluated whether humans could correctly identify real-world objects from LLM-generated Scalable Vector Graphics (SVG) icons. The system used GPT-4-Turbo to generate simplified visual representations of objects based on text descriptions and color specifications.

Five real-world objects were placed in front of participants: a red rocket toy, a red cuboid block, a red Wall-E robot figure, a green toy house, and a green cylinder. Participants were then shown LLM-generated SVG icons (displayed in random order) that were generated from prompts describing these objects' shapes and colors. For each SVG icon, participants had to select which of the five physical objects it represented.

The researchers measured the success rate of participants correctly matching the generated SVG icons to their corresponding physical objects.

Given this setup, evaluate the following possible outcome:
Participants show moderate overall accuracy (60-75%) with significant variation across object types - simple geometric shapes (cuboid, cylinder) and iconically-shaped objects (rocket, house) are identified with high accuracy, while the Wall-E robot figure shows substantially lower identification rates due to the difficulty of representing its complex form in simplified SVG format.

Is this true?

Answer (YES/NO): NO